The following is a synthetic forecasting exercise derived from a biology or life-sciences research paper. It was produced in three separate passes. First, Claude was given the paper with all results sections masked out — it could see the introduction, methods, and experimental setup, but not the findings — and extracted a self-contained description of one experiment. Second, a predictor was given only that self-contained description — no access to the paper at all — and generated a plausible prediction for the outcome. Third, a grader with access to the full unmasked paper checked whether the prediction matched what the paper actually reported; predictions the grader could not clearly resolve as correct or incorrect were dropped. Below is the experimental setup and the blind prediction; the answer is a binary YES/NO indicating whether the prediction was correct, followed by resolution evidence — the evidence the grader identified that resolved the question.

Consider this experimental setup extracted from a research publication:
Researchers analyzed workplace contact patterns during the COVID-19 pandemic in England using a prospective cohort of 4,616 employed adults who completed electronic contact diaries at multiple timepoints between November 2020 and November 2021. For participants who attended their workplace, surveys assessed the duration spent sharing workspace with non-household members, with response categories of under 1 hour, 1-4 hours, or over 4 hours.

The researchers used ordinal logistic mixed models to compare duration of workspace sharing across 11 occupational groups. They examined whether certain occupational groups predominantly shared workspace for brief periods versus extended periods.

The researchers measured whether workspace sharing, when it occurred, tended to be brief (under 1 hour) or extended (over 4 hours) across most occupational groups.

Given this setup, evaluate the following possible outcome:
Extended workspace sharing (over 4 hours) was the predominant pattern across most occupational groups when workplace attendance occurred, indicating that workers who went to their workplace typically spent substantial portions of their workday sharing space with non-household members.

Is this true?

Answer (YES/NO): YES